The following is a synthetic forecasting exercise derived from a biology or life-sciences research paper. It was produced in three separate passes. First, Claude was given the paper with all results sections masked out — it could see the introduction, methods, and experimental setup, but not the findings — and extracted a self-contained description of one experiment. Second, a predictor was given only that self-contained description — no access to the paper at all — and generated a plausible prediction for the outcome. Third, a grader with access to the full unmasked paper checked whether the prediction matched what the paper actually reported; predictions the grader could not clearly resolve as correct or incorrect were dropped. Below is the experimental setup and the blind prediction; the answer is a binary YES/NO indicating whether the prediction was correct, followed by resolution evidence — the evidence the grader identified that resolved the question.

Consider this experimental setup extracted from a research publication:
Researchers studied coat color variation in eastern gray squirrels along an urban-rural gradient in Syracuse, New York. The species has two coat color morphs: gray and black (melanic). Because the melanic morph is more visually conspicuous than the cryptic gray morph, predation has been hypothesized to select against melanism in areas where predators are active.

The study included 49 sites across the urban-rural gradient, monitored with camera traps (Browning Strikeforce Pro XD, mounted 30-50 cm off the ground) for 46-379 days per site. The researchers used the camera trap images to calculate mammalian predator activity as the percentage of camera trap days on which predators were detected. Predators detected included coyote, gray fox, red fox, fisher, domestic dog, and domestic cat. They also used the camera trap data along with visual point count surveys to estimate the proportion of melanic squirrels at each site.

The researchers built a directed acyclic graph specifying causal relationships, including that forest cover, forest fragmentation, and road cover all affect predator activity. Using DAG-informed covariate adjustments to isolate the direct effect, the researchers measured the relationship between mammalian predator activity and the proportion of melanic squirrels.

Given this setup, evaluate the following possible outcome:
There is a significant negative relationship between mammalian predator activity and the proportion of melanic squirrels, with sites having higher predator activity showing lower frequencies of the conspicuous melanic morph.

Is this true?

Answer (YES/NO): YES